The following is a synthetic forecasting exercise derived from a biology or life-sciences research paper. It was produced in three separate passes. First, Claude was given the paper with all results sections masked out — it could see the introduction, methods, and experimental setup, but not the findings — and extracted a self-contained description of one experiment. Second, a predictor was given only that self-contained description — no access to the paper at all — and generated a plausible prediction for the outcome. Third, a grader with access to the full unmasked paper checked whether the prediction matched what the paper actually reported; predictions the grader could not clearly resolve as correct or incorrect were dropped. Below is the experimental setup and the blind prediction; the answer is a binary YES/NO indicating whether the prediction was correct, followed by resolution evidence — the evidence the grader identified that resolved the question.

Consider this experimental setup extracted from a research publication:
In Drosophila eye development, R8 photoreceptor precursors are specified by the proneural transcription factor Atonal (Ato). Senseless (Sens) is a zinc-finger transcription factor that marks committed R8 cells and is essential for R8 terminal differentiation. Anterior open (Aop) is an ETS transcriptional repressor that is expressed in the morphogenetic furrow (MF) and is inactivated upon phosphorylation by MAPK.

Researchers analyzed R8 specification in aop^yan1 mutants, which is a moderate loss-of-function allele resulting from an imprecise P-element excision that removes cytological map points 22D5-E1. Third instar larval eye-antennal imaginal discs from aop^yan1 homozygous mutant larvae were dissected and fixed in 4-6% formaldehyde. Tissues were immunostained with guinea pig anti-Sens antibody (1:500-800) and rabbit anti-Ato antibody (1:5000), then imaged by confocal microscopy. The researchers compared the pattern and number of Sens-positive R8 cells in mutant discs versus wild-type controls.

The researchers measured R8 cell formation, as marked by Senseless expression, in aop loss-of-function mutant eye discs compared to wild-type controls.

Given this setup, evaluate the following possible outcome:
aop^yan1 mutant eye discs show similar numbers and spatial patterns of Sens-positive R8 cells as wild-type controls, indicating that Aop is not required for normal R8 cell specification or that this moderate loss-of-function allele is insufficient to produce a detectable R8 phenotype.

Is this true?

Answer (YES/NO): NO